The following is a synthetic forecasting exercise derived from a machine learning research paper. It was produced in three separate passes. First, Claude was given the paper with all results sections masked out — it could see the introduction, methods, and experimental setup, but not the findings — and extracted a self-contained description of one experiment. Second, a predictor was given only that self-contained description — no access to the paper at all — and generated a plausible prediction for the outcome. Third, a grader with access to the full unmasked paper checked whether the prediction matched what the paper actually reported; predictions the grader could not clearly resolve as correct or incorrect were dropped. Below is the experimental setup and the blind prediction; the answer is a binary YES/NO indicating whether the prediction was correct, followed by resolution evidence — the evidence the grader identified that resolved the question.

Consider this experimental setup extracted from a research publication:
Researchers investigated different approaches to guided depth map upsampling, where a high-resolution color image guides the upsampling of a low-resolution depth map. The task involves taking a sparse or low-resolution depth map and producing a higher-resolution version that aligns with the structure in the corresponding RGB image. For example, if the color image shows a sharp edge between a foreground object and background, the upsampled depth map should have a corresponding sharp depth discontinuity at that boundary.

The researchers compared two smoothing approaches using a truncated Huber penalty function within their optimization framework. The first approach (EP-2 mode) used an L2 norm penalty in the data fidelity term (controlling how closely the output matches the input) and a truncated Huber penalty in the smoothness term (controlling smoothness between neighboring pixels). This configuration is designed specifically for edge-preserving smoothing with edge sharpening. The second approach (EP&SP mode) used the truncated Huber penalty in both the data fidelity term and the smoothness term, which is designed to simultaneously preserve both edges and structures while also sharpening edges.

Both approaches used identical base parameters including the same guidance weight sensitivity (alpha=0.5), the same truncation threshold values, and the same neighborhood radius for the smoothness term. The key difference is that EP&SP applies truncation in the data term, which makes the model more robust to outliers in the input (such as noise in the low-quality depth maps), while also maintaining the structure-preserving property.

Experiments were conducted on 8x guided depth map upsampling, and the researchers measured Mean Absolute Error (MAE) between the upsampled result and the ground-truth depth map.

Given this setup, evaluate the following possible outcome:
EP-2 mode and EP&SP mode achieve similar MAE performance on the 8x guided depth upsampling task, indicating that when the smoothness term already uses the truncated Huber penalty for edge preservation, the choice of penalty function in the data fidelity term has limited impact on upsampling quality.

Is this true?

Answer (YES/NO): NO